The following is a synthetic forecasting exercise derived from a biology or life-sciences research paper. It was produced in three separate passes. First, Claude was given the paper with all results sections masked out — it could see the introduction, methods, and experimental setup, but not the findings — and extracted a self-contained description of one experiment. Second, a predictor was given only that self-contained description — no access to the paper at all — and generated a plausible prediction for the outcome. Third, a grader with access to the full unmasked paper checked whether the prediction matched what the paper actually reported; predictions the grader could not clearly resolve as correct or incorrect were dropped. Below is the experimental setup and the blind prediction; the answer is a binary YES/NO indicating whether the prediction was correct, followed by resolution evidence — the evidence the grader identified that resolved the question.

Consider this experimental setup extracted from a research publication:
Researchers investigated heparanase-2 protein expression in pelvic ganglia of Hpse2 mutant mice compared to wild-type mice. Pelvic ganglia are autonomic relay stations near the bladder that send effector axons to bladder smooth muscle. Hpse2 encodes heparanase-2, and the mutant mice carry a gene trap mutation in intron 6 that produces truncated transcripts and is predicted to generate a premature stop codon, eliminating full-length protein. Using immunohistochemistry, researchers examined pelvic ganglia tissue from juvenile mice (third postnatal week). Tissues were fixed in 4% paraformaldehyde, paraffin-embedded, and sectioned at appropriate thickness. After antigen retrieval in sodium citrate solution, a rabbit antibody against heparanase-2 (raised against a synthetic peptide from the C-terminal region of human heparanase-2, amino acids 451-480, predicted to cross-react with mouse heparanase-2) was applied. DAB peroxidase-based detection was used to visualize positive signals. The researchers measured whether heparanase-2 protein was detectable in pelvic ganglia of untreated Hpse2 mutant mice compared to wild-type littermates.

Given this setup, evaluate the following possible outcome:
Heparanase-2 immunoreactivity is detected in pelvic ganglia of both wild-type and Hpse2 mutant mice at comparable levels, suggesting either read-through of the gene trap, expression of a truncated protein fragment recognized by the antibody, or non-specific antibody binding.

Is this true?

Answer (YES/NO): NO